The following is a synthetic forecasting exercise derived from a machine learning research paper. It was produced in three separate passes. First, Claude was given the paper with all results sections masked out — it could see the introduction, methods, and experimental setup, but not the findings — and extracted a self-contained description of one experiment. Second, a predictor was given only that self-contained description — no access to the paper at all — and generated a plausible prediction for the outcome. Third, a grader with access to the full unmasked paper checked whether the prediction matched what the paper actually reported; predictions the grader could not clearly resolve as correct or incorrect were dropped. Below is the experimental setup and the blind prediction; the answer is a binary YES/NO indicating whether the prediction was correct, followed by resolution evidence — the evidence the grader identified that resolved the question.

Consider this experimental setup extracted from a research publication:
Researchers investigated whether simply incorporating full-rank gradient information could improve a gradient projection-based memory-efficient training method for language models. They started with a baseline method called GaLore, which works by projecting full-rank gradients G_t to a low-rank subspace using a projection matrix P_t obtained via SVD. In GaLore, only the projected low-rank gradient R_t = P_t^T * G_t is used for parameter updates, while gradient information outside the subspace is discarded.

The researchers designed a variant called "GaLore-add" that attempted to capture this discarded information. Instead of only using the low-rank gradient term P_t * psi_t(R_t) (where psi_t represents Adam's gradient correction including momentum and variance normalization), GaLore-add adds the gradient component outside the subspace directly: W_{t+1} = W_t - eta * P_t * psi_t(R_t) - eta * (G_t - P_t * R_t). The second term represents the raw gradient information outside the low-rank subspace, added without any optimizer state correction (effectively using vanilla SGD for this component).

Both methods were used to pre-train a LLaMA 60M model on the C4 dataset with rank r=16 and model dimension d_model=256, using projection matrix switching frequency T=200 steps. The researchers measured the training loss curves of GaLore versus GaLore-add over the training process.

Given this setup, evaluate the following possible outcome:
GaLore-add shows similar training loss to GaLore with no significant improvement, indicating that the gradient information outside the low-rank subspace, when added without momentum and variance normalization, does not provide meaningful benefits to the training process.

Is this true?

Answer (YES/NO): YES